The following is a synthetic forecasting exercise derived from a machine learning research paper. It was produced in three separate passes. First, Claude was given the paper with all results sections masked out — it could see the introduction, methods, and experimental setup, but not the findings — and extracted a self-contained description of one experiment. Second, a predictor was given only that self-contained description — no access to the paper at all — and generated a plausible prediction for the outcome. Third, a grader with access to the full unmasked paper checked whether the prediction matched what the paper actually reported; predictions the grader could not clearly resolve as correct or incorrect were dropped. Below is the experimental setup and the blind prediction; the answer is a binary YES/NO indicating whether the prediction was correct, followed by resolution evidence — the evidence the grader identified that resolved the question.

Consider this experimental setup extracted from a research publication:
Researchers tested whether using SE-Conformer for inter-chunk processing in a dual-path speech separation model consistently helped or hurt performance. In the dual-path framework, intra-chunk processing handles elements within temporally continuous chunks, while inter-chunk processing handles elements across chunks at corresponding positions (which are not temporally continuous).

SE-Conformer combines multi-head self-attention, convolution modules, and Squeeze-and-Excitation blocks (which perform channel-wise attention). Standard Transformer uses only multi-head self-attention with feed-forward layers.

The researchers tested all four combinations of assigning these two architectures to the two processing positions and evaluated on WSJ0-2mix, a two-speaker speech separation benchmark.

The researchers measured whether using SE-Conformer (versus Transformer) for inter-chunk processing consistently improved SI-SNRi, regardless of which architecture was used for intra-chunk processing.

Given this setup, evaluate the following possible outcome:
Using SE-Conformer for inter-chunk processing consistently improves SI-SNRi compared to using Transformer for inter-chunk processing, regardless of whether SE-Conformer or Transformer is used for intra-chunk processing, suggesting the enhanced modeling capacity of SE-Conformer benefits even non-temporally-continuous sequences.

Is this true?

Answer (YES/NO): NO